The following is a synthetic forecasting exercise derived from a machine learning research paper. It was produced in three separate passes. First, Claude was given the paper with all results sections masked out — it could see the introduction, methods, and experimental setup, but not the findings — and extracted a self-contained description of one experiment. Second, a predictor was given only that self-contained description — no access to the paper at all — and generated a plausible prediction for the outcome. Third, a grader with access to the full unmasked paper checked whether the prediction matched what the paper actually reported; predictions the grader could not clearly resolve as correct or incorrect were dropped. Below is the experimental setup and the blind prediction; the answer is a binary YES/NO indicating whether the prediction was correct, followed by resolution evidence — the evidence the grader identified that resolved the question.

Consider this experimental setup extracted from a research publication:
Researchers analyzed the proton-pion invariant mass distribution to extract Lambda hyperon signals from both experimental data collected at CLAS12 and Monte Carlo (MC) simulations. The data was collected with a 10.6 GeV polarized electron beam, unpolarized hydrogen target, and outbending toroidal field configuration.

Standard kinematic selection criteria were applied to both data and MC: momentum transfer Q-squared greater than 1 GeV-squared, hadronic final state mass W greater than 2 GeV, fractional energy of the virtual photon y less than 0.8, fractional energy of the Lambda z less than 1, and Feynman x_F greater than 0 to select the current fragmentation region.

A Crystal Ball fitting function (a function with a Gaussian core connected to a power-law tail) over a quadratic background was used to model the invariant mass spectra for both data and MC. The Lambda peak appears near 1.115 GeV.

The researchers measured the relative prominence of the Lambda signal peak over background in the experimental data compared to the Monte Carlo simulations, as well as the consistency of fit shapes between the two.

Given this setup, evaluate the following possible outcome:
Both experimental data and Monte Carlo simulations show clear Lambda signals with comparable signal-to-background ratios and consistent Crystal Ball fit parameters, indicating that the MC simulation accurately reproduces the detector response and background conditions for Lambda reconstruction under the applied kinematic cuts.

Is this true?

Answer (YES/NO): NO